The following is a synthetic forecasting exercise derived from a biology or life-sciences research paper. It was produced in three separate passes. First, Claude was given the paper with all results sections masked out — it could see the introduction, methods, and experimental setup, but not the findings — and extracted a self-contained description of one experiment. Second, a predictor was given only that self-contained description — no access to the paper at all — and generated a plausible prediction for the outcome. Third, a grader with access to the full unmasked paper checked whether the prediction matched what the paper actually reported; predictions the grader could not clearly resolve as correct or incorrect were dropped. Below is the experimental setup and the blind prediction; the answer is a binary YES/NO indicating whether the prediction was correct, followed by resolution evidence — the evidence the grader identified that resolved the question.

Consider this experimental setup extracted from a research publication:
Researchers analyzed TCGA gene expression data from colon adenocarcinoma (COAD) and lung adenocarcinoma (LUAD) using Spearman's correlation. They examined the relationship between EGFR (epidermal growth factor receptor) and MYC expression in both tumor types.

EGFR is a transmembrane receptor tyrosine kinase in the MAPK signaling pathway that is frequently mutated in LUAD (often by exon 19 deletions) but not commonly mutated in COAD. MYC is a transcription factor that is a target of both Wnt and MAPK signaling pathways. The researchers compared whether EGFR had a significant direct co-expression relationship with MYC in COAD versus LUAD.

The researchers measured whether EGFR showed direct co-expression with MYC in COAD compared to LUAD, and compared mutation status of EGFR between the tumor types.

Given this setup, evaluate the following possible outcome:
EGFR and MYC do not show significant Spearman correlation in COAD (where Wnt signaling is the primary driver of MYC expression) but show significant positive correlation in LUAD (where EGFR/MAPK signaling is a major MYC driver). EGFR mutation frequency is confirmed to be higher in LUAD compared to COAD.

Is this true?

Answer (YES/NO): NO